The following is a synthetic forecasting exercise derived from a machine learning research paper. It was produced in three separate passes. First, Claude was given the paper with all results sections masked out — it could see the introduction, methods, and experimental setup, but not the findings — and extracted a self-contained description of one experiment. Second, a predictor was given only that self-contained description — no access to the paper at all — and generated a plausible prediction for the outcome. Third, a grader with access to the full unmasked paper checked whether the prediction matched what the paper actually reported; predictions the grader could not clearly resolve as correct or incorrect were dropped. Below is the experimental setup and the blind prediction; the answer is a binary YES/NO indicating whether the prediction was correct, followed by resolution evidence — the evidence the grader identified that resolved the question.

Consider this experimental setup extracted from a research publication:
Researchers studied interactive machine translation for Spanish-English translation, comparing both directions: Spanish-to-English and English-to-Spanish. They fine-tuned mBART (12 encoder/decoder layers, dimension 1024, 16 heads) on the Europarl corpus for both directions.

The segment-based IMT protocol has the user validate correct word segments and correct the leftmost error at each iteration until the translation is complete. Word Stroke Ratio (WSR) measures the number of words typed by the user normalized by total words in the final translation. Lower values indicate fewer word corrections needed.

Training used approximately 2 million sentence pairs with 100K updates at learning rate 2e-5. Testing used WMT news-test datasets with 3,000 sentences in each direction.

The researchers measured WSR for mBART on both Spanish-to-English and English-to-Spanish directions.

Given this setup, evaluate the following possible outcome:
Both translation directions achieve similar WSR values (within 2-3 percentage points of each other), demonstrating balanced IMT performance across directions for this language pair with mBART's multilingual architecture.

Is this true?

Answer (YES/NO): YES